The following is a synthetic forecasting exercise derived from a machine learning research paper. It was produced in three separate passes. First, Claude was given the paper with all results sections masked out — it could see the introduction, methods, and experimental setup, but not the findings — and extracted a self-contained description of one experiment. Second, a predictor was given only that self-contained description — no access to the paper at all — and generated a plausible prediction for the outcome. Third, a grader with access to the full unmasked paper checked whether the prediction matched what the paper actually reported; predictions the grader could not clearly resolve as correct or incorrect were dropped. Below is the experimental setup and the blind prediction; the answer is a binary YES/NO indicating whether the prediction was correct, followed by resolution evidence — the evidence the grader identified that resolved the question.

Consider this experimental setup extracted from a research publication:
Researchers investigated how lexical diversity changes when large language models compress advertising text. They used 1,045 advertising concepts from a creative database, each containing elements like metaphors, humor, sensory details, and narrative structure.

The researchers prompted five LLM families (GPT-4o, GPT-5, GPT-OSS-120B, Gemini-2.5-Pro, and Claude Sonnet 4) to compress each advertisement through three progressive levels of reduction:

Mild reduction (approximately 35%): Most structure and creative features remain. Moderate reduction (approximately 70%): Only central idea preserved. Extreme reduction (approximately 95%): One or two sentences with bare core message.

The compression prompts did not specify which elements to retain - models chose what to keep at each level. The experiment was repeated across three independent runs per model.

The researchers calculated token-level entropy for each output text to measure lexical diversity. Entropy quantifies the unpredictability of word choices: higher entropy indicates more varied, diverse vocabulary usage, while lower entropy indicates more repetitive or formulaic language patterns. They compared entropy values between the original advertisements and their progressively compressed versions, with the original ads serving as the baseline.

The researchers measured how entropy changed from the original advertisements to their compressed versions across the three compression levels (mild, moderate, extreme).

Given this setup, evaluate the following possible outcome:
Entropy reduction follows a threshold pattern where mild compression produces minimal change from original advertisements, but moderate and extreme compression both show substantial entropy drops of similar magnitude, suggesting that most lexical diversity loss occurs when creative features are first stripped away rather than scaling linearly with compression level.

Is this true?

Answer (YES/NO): NO